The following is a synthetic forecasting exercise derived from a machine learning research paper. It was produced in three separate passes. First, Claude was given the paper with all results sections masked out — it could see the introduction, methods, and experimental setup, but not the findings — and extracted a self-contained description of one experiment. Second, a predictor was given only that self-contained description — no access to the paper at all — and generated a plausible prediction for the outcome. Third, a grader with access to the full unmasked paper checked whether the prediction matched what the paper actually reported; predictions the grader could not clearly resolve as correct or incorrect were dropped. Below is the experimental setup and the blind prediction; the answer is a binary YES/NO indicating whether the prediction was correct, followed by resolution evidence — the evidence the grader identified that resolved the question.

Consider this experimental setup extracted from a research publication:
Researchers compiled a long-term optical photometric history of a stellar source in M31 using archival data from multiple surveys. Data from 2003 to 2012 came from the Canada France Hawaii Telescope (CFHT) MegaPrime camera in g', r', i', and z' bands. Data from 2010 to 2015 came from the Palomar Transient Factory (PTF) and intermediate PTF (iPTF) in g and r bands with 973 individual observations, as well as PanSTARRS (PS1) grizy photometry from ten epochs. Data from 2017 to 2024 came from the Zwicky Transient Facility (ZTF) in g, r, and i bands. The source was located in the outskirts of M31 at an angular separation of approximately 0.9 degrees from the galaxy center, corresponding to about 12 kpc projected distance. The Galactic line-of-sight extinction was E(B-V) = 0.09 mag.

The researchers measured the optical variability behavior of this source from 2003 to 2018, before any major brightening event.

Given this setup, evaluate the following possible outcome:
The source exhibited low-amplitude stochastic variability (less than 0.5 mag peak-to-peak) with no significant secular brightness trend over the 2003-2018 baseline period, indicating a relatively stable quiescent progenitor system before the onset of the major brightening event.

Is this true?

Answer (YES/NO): YES